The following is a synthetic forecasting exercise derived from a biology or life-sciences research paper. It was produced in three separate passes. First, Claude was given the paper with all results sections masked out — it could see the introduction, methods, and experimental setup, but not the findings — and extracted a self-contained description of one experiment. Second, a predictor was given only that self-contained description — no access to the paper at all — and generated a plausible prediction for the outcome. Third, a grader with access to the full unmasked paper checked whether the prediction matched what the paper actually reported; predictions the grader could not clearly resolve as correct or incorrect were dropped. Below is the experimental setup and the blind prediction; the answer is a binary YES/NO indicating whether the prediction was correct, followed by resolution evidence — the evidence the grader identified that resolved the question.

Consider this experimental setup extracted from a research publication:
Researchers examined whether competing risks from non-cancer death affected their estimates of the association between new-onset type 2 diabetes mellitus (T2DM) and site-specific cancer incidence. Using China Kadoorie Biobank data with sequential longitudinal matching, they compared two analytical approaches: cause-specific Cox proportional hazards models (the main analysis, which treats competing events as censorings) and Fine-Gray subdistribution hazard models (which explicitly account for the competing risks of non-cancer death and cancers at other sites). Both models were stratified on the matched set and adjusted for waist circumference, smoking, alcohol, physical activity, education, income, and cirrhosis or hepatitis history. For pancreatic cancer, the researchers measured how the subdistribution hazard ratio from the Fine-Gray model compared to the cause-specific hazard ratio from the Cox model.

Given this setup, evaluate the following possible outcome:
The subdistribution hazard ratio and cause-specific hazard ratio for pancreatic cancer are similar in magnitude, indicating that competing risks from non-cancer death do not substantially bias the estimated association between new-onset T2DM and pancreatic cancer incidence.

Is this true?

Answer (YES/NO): NO